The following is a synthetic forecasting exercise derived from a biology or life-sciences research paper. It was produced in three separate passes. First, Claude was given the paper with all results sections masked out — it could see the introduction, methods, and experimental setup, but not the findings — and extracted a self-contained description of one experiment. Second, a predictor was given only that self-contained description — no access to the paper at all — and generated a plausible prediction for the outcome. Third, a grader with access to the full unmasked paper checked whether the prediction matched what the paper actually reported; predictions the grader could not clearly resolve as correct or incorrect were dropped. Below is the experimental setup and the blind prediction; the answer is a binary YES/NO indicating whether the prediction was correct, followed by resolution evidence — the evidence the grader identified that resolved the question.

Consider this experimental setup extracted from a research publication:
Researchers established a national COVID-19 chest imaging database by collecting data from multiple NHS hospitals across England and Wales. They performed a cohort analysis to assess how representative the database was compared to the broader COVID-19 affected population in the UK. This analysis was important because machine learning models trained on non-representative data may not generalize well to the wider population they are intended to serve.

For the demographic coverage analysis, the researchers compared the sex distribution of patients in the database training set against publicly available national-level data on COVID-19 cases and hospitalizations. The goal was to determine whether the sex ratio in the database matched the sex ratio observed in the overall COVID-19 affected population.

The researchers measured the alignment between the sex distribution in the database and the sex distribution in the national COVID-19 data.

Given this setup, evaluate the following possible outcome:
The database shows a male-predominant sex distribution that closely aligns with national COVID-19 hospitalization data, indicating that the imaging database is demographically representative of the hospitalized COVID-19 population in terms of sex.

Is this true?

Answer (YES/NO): YES